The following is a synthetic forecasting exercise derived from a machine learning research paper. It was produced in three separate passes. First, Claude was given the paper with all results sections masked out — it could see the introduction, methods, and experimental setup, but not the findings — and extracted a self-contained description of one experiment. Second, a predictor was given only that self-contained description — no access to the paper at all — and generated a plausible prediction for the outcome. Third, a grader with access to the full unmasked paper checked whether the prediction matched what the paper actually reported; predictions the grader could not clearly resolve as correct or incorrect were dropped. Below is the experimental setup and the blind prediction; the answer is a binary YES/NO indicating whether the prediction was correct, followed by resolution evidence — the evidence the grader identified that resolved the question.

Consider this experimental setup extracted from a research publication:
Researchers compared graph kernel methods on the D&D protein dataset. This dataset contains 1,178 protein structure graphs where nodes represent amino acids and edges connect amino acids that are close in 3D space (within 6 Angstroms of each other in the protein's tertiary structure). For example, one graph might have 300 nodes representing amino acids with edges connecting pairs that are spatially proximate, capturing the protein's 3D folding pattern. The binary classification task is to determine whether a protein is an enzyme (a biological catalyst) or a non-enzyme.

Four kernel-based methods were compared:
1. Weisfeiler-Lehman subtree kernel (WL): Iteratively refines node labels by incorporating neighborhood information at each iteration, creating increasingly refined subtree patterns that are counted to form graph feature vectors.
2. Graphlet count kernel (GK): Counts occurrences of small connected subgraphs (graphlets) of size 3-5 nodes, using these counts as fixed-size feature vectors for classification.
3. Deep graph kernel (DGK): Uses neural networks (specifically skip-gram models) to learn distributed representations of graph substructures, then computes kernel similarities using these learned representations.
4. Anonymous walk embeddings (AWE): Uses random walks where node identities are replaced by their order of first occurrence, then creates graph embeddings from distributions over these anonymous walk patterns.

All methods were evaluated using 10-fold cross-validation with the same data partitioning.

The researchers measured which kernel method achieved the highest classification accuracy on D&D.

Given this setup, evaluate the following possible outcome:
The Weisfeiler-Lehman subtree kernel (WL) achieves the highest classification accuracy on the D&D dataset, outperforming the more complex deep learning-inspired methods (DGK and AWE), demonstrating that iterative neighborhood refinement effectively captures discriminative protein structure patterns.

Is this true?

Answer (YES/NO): YES